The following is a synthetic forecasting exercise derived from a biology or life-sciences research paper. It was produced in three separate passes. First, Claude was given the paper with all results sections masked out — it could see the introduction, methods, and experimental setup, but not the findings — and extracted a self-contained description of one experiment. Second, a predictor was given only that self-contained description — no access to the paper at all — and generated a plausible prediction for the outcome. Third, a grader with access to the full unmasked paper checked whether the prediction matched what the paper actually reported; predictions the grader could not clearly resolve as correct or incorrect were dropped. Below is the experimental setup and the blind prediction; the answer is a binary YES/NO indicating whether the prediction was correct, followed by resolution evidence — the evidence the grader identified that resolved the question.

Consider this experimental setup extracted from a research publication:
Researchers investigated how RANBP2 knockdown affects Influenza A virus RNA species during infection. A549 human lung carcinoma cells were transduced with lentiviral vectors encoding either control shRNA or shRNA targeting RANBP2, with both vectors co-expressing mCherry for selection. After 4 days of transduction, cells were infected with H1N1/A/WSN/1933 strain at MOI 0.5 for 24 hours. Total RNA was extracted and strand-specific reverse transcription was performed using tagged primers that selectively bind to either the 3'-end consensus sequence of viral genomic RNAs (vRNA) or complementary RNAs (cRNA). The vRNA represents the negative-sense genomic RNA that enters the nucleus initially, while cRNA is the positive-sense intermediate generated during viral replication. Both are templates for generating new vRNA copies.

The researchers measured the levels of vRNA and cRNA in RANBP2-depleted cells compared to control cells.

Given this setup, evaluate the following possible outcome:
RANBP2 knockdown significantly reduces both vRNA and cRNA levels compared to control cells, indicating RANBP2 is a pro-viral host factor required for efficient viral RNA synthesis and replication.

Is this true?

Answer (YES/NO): NO